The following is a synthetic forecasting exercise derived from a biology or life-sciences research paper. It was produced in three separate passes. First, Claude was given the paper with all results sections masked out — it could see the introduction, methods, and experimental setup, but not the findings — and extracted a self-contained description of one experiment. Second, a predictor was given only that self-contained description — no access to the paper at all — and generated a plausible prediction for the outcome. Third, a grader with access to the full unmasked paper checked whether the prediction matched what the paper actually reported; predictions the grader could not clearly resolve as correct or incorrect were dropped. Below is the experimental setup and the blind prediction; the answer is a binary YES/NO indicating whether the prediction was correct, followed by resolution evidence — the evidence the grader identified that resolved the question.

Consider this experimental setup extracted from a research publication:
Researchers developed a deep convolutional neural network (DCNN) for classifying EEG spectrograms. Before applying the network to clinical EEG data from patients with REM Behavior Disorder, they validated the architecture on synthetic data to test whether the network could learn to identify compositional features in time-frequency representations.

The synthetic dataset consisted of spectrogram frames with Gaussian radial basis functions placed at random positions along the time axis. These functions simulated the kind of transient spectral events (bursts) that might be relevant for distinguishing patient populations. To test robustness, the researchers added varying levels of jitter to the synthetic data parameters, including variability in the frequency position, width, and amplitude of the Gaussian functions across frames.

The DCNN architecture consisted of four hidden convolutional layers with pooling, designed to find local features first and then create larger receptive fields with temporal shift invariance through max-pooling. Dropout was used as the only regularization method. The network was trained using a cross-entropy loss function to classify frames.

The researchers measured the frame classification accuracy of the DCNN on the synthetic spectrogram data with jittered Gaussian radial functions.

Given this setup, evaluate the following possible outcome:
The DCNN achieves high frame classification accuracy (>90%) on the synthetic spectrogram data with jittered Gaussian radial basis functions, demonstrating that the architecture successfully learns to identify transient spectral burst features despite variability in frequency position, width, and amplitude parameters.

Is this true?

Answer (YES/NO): YES